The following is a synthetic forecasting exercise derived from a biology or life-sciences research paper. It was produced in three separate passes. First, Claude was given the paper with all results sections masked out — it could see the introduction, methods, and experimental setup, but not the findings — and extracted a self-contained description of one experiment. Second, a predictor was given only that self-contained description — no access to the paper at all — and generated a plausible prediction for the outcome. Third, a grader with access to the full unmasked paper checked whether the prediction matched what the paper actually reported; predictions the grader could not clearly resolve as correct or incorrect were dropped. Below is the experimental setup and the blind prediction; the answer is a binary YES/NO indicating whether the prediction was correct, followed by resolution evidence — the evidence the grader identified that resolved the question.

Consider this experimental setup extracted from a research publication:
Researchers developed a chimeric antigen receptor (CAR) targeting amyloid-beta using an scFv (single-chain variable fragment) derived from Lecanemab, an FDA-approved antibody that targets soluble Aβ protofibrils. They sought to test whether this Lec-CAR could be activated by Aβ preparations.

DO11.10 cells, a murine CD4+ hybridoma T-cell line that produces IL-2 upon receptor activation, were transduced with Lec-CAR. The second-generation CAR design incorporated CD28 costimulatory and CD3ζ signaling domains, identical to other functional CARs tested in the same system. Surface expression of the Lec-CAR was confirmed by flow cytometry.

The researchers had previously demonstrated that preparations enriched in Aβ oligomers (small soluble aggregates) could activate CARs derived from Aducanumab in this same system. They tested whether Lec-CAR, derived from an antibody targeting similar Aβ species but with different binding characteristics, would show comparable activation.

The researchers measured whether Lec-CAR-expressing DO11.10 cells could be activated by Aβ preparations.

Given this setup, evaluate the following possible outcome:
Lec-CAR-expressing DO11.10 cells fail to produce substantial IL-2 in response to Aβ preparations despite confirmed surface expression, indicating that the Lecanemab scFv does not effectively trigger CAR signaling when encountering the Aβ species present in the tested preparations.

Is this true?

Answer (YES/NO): NO